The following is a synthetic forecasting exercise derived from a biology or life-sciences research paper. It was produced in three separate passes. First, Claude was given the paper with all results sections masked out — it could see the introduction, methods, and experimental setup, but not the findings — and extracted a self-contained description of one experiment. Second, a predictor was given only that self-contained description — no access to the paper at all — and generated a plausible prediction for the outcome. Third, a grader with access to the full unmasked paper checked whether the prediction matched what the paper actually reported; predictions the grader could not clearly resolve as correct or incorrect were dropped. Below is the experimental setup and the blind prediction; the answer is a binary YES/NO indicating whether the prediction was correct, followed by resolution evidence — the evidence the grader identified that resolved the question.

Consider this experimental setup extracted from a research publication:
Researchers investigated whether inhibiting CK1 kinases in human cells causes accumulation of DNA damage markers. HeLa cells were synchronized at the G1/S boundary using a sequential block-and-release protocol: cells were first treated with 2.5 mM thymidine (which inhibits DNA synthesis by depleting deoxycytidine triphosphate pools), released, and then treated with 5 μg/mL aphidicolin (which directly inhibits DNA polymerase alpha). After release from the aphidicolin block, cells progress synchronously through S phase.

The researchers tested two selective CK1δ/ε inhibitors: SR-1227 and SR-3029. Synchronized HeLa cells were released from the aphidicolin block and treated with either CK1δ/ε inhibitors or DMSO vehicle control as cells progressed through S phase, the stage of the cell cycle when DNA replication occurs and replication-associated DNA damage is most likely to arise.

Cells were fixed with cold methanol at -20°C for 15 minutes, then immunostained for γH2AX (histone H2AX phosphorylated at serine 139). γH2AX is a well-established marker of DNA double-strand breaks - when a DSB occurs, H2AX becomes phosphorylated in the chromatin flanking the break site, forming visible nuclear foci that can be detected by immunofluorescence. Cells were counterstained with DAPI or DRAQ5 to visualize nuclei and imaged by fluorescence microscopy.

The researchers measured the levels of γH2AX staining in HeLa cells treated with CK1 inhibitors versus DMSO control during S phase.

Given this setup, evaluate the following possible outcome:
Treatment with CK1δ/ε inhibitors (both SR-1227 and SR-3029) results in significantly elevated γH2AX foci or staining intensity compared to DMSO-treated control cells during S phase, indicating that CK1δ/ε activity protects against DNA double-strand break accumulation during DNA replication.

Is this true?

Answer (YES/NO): YES